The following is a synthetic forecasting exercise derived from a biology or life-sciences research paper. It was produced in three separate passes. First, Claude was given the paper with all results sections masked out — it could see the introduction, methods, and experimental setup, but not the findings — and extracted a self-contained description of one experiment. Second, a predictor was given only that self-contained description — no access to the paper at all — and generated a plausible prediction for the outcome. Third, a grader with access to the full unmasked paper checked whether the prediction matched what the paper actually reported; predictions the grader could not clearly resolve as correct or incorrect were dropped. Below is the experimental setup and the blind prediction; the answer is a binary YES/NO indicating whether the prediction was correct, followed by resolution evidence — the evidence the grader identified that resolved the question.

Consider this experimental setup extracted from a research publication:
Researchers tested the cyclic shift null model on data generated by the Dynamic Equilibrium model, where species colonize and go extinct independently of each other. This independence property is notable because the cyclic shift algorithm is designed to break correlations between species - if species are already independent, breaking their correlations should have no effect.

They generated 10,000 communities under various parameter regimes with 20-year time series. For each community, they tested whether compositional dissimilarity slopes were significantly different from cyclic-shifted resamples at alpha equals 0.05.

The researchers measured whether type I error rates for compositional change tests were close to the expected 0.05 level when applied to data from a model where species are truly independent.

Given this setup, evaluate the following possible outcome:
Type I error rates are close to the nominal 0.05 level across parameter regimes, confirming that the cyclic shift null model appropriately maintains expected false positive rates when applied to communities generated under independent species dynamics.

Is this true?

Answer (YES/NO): NO